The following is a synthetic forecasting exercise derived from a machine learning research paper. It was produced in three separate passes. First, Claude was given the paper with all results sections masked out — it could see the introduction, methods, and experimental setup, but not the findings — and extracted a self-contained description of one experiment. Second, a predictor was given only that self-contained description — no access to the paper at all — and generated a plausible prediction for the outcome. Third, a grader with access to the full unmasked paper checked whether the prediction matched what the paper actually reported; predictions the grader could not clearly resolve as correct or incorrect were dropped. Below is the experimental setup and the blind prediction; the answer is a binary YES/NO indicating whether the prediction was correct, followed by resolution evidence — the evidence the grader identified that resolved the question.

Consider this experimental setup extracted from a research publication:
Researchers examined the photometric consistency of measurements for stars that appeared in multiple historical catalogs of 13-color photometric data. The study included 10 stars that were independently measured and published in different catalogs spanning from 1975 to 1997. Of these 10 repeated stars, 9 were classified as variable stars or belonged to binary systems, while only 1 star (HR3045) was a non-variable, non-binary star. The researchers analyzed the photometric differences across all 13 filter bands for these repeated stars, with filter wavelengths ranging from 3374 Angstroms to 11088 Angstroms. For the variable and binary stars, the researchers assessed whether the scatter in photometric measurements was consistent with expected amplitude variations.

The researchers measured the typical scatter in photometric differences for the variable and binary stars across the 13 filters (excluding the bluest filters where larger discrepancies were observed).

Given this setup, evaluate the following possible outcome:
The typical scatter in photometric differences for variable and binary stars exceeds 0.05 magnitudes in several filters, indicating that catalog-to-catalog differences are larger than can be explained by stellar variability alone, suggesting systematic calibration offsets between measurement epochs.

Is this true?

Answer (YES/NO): NO